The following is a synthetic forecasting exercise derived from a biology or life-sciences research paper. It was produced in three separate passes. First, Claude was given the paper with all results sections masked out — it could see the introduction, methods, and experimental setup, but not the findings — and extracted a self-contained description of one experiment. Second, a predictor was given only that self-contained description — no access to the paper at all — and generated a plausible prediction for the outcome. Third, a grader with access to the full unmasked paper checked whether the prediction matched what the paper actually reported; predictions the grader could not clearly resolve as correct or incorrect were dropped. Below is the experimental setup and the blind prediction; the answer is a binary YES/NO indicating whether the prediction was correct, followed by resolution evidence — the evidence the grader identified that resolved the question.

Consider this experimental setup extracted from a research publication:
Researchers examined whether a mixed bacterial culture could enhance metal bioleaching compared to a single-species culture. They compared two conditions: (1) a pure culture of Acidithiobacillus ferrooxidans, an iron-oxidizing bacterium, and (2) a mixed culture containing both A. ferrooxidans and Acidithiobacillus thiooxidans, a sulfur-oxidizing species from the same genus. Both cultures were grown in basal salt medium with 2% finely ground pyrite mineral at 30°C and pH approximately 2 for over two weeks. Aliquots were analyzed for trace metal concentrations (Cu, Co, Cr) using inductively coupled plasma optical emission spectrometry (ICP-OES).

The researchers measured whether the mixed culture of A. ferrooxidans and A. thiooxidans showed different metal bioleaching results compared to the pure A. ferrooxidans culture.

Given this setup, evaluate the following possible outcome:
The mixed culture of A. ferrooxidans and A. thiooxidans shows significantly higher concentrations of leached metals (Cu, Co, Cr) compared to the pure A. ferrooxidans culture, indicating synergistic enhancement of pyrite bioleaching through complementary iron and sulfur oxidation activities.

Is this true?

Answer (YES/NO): NO